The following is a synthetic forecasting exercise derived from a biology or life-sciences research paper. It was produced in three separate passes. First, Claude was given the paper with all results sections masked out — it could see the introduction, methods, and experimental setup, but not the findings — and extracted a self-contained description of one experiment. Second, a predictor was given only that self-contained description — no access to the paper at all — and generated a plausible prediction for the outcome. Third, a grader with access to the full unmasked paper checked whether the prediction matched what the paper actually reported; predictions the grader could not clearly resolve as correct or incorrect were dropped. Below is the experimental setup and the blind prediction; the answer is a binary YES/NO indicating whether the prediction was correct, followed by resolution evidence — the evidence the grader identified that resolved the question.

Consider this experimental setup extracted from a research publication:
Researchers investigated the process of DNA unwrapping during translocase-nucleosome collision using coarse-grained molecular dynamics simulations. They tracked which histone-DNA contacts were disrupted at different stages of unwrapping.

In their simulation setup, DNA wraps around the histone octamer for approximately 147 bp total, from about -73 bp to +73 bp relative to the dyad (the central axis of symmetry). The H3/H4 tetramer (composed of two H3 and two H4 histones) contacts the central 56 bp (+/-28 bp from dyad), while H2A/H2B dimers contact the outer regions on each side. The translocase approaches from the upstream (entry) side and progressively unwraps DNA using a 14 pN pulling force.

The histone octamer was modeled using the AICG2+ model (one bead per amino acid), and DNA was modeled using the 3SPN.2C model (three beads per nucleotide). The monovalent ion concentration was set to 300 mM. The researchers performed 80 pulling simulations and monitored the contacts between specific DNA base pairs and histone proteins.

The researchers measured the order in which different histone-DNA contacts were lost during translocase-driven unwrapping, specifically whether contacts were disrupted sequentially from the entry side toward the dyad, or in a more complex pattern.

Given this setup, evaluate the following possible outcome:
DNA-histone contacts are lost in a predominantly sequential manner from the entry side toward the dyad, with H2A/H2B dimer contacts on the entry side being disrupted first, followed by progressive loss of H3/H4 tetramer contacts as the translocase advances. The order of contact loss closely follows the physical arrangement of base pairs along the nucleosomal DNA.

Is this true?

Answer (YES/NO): YES